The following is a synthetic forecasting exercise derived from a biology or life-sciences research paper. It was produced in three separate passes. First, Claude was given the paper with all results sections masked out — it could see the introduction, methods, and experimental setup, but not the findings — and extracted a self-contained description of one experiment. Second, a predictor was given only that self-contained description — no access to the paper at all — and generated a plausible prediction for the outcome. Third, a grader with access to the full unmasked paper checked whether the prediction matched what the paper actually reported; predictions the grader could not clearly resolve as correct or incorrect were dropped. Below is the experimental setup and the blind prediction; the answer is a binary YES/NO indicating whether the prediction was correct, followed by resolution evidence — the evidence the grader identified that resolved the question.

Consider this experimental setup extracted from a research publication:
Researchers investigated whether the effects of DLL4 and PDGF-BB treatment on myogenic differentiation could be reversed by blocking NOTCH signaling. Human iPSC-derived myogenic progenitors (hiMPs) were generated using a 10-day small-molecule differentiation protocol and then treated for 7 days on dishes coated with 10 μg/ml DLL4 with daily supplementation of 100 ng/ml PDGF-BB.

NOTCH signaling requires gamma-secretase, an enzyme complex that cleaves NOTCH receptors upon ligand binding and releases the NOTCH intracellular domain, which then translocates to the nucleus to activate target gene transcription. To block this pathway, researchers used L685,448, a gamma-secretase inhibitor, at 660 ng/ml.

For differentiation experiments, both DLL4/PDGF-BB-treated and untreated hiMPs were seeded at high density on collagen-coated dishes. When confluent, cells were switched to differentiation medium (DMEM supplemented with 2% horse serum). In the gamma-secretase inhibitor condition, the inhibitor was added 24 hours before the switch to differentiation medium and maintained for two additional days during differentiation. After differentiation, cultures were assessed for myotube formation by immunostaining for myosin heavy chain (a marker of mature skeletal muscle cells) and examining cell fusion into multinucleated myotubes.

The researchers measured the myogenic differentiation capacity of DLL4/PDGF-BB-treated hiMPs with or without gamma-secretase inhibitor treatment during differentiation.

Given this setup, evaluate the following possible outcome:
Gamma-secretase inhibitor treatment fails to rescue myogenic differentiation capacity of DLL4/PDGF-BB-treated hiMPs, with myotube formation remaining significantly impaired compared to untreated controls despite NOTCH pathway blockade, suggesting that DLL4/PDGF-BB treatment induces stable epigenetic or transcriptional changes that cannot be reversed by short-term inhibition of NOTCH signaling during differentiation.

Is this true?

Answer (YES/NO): NO